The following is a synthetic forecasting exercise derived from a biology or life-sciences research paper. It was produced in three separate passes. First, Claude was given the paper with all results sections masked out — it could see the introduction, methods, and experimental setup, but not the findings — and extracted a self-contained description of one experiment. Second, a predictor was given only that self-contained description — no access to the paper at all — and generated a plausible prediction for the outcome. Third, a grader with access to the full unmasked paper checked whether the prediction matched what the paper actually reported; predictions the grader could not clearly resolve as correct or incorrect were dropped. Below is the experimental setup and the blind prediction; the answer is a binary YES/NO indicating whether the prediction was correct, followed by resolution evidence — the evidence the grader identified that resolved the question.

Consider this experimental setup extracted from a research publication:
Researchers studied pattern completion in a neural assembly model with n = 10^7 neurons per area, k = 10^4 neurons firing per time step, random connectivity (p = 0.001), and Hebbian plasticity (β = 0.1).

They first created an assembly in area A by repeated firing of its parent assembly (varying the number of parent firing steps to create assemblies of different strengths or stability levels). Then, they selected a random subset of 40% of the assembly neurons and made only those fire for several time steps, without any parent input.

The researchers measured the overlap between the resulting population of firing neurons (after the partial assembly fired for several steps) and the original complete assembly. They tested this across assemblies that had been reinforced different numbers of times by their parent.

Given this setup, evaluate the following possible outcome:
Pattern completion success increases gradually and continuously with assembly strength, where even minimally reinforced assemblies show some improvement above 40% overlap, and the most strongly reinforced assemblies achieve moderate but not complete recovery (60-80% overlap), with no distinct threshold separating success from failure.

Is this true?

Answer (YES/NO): NO